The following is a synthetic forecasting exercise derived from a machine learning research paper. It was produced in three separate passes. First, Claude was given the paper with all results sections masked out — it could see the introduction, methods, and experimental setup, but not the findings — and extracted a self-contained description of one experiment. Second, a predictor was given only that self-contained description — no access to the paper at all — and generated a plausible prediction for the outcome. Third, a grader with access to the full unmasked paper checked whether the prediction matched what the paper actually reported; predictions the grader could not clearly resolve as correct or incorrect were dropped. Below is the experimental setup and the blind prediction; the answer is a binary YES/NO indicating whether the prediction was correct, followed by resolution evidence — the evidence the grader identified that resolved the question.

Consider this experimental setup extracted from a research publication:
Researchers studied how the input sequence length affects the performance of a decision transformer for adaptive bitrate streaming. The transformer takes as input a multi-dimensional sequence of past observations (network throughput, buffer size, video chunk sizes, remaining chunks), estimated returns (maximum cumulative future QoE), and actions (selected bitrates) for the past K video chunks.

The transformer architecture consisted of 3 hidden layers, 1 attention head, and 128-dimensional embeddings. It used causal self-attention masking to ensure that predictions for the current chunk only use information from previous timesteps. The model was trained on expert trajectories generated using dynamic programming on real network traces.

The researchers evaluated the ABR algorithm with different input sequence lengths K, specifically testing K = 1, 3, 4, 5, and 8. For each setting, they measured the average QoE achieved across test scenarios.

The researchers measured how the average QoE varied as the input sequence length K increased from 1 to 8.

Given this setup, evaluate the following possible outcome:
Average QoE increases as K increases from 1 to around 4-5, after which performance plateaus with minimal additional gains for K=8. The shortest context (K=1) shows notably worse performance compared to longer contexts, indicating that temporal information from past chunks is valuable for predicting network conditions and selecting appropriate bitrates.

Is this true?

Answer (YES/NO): NO